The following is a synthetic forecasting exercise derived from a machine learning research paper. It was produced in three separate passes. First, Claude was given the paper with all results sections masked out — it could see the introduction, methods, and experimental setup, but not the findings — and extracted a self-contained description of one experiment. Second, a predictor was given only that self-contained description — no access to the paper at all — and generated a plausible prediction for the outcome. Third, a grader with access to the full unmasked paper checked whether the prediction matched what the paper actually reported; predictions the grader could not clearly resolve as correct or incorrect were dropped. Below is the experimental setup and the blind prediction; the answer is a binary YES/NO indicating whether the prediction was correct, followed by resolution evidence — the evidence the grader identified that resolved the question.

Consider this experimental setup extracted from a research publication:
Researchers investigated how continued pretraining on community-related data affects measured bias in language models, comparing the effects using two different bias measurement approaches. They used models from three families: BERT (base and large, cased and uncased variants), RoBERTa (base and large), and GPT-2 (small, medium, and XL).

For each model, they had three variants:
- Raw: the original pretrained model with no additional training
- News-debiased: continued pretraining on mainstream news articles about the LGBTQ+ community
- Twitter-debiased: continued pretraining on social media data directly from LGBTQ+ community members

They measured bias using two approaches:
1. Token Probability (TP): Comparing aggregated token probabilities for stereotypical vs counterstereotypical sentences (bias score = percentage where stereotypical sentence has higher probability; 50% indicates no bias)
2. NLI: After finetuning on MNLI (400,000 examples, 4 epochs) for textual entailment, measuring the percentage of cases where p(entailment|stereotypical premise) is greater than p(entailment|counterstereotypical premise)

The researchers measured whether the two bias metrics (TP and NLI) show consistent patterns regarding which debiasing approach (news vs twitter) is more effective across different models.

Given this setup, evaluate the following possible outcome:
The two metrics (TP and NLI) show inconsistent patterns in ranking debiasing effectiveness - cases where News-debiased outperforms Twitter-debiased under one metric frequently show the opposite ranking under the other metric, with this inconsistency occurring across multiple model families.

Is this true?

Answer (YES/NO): YES